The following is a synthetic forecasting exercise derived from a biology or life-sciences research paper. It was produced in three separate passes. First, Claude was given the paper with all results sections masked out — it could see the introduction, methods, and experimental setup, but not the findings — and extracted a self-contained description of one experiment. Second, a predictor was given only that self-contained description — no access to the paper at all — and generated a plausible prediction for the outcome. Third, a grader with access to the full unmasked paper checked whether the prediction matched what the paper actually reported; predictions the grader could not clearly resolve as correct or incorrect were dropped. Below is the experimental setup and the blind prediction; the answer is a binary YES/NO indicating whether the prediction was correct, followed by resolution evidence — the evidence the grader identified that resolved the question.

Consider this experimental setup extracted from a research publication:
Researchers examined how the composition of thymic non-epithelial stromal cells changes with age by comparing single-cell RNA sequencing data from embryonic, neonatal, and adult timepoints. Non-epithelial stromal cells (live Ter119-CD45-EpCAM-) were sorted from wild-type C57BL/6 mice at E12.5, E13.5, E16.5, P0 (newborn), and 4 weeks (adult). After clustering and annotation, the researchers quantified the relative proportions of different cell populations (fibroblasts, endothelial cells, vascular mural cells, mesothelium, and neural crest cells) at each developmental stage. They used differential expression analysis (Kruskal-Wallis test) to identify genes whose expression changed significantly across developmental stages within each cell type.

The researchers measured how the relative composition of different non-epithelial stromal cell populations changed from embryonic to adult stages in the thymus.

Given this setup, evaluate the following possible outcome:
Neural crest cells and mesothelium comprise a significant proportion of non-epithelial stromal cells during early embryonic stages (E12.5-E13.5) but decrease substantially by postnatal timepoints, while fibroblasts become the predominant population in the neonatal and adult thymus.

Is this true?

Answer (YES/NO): NO